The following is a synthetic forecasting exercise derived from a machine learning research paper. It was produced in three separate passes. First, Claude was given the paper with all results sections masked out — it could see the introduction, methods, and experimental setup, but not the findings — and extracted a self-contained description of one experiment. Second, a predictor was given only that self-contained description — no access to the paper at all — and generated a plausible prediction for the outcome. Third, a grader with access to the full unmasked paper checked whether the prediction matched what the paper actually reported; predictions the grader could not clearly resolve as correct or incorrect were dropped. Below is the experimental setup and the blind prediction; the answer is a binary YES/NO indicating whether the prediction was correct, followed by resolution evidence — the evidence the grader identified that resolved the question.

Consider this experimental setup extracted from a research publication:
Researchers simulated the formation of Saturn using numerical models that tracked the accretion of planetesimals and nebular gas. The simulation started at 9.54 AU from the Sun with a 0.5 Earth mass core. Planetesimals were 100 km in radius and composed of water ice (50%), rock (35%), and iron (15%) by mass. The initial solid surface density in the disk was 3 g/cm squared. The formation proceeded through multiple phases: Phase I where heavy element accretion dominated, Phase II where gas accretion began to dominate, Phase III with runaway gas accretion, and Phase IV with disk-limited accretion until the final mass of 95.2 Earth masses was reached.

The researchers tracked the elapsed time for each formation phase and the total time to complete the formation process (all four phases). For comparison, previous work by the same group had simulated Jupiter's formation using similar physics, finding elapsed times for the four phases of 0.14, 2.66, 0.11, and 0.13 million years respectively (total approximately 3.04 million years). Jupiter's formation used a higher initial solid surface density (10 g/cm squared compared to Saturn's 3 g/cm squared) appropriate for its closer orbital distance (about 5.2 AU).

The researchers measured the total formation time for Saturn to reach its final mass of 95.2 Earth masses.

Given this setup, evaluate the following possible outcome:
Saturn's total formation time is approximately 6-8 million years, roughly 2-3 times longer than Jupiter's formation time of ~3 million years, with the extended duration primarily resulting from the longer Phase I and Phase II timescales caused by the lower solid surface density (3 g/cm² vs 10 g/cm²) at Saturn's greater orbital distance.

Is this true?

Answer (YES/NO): NO